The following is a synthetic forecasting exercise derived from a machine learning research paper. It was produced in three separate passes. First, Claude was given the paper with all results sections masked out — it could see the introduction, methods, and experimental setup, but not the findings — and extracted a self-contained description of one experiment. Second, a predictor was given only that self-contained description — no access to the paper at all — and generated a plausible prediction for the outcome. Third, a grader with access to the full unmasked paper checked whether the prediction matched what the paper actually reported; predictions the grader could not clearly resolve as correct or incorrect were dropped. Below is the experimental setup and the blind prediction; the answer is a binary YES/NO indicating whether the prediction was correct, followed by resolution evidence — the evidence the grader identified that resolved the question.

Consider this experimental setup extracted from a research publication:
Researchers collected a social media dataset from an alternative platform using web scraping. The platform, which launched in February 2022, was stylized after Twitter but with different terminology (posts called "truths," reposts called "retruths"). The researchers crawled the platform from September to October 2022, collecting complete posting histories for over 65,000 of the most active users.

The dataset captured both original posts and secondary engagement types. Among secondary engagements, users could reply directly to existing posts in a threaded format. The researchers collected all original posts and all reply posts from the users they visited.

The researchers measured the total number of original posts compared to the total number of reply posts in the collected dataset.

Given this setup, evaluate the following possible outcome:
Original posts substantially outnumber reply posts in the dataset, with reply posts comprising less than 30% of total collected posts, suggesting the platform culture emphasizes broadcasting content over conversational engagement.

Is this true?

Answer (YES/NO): NO